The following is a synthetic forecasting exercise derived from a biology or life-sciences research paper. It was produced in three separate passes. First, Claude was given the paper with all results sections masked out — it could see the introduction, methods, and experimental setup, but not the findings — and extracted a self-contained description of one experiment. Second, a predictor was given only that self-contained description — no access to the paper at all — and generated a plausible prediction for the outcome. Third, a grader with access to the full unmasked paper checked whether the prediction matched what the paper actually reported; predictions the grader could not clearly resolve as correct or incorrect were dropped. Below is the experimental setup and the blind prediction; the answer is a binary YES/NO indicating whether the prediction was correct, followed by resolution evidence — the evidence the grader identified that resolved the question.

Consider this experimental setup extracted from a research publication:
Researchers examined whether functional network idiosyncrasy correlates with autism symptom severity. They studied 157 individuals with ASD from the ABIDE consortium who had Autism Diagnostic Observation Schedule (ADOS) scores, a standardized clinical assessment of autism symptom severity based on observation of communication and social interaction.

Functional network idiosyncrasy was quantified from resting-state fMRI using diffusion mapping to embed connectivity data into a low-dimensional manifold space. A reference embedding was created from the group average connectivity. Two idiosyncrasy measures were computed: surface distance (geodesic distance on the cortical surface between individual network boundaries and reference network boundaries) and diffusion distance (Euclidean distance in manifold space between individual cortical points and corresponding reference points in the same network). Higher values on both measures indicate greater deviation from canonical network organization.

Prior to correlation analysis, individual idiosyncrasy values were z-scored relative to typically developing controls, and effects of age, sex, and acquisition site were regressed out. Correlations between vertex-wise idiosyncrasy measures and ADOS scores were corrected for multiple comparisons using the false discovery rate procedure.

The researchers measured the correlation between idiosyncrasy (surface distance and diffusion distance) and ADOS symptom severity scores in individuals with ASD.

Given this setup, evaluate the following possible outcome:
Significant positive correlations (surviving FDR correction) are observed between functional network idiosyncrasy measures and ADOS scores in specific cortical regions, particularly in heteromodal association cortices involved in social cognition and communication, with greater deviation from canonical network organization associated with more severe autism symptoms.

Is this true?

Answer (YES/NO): NO